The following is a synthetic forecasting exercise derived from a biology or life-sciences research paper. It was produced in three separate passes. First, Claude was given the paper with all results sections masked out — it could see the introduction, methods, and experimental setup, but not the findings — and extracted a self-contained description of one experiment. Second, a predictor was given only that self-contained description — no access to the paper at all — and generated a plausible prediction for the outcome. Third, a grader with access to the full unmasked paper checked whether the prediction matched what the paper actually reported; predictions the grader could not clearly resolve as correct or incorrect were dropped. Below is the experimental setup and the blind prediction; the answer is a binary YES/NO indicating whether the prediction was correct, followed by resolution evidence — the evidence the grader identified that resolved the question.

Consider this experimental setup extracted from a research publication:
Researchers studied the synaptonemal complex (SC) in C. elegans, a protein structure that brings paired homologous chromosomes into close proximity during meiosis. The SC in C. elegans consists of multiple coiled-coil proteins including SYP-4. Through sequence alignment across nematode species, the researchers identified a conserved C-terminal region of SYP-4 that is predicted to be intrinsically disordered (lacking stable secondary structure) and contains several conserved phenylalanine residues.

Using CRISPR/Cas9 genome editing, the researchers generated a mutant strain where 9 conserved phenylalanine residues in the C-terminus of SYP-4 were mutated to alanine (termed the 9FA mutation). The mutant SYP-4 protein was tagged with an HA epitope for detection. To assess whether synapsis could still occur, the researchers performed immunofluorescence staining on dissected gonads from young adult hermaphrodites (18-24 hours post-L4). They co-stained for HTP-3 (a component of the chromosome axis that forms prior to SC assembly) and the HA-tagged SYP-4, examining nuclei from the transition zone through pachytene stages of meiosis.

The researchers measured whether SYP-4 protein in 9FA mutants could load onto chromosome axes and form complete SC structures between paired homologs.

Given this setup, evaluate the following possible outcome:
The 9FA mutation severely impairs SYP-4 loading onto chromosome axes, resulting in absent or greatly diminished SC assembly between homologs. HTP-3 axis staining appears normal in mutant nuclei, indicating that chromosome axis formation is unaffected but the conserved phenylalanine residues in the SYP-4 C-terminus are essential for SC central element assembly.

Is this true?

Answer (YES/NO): NO